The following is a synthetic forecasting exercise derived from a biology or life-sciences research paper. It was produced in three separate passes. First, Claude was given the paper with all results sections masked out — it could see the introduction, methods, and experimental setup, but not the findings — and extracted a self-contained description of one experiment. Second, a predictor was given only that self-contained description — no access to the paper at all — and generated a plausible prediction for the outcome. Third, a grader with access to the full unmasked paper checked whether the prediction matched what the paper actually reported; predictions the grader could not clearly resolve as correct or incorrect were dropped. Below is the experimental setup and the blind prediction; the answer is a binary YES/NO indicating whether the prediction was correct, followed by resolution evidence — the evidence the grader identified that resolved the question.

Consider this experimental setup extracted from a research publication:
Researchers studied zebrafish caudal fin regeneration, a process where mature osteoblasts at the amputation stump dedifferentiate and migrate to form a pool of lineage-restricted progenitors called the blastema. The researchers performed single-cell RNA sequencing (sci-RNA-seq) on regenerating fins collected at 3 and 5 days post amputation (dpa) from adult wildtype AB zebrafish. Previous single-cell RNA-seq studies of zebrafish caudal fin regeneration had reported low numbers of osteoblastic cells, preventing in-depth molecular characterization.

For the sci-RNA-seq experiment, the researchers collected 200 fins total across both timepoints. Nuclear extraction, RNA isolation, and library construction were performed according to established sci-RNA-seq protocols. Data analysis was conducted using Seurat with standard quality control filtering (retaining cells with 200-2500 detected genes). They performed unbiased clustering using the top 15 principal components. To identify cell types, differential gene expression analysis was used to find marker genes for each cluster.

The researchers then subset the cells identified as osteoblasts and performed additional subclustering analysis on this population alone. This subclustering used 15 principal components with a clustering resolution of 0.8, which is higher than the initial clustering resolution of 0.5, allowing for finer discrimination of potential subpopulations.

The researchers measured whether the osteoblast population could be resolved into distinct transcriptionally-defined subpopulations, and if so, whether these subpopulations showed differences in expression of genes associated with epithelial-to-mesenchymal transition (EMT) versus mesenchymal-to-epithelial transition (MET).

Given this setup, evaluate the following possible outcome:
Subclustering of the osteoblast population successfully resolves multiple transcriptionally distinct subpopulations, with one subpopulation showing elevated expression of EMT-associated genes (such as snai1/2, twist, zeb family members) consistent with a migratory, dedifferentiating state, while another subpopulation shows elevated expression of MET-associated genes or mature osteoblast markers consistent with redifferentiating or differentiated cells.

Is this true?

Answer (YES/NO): NO